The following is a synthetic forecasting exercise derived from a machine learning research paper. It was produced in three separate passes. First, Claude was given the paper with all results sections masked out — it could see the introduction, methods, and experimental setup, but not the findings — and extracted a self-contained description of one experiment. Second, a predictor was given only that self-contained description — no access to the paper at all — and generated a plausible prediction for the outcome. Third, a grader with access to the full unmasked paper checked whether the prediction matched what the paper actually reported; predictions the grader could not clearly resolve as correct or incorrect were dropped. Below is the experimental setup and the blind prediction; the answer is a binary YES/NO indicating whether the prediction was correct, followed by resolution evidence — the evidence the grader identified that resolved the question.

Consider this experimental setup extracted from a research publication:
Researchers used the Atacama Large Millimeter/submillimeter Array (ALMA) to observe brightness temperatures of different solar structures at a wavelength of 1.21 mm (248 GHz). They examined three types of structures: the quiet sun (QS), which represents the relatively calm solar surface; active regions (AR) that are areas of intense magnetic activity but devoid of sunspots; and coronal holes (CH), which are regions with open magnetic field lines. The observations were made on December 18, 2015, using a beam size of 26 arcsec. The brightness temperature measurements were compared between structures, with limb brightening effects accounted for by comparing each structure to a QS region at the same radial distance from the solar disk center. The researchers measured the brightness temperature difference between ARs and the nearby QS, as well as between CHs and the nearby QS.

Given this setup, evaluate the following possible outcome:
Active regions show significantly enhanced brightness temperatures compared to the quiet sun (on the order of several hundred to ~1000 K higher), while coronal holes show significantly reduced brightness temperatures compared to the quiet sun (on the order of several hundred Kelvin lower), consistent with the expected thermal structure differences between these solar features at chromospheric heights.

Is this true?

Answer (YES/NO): NO